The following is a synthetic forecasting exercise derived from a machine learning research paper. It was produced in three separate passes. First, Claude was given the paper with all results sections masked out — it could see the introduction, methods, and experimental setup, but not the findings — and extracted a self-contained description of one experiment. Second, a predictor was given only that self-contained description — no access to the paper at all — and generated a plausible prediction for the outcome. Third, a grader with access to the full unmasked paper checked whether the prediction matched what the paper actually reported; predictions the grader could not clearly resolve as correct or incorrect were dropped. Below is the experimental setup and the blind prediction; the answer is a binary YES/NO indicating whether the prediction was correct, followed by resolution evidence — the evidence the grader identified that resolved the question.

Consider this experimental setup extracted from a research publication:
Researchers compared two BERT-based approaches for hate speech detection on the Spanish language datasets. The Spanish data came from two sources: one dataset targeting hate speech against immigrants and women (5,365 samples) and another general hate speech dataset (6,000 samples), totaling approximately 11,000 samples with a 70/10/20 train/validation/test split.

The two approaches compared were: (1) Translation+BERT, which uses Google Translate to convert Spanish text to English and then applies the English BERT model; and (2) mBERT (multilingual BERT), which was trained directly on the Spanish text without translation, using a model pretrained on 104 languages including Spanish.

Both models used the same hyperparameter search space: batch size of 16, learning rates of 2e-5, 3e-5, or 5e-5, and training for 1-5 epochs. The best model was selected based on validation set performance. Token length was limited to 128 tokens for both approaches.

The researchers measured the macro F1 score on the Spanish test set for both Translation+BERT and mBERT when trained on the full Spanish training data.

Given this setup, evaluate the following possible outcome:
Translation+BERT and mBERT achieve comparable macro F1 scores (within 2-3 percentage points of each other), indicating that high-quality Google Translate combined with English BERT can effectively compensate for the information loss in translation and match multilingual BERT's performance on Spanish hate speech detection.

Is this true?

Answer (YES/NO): YES